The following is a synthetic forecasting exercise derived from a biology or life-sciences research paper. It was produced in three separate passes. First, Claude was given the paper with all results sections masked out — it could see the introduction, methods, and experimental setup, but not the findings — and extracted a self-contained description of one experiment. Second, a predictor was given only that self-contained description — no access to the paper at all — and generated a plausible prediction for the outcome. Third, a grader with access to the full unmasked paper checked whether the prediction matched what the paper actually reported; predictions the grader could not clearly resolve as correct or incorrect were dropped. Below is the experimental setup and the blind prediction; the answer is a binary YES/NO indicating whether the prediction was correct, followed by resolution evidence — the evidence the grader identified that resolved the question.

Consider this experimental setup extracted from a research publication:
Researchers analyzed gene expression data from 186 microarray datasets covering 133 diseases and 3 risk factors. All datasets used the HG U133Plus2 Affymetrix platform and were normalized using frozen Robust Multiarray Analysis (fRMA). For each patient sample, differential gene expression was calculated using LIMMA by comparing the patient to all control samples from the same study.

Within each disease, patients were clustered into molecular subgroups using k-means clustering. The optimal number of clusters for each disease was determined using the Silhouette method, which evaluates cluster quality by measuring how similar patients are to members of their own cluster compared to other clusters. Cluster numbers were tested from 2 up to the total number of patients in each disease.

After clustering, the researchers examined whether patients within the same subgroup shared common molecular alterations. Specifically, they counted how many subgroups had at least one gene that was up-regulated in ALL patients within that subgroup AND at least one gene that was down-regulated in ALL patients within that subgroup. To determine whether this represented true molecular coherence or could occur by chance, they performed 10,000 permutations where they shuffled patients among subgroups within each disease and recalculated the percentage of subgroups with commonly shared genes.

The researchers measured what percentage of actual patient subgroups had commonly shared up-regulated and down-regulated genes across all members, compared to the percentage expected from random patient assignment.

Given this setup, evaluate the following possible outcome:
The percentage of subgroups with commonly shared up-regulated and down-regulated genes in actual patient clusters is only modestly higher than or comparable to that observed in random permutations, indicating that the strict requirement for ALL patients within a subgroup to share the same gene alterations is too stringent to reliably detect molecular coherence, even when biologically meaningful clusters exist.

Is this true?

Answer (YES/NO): NO